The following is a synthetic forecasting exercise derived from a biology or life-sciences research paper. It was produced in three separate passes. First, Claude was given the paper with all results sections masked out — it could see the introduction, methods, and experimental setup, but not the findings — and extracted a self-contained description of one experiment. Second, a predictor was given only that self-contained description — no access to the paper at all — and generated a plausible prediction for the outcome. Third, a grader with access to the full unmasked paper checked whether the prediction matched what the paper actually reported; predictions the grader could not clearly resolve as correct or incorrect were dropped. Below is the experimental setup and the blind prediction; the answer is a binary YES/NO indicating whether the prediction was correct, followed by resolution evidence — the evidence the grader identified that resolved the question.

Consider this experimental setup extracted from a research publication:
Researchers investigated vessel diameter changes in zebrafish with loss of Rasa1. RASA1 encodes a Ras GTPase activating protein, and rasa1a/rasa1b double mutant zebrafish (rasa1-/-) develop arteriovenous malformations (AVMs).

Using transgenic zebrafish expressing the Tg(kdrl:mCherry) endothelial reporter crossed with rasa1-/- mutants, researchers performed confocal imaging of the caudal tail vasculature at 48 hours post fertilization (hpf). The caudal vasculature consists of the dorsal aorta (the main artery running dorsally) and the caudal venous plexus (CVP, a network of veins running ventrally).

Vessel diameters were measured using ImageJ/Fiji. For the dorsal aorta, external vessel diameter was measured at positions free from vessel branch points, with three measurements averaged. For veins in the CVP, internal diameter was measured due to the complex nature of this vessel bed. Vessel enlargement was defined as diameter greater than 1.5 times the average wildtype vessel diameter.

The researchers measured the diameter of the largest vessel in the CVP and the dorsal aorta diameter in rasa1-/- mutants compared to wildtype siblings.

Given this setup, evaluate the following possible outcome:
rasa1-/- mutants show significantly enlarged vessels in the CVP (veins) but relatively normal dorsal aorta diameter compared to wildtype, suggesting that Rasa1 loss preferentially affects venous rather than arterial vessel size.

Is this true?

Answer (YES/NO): YES